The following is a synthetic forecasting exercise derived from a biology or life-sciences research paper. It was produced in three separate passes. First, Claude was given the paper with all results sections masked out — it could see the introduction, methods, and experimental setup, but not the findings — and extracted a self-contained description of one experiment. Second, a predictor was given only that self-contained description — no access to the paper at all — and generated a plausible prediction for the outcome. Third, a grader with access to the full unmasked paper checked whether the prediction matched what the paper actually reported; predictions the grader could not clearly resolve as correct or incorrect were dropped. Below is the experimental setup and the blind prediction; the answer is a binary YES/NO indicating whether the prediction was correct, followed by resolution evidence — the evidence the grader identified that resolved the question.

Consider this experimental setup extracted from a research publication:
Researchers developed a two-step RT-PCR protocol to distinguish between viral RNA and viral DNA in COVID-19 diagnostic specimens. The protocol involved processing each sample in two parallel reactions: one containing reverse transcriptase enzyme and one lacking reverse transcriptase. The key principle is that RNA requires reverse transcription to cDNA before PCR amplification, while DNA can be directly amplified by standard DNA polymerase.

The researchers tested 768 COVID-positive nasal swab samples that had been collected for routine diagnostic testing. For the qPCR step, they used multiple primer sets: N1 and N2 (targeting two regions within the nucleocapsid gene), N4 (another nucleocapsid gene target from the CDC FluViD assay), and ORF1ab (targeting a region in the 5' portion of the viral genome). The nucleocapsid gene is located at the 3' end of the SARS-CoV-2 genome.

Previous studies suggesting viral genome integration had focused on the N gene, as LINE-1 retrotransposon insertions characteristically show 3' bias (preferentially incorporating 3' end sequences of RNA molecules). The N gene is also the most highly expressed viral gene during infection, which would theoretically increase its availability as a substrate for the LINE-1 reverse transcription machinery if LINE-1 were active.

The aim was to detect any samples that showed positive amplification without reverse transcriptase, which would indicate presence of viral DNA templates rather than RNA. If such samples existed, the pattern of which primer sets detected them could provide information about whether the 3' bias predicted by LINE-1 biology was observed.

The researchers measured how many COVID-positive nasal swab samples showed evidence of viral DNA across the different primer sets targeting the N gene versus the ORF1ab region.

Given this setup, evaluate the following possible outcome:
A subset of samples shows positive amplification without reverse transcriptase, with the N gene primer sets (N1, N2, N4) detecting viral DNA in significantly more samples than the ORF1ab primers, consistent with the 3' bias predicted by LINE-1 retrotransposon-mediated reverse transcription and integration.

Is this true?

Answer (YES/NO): NO